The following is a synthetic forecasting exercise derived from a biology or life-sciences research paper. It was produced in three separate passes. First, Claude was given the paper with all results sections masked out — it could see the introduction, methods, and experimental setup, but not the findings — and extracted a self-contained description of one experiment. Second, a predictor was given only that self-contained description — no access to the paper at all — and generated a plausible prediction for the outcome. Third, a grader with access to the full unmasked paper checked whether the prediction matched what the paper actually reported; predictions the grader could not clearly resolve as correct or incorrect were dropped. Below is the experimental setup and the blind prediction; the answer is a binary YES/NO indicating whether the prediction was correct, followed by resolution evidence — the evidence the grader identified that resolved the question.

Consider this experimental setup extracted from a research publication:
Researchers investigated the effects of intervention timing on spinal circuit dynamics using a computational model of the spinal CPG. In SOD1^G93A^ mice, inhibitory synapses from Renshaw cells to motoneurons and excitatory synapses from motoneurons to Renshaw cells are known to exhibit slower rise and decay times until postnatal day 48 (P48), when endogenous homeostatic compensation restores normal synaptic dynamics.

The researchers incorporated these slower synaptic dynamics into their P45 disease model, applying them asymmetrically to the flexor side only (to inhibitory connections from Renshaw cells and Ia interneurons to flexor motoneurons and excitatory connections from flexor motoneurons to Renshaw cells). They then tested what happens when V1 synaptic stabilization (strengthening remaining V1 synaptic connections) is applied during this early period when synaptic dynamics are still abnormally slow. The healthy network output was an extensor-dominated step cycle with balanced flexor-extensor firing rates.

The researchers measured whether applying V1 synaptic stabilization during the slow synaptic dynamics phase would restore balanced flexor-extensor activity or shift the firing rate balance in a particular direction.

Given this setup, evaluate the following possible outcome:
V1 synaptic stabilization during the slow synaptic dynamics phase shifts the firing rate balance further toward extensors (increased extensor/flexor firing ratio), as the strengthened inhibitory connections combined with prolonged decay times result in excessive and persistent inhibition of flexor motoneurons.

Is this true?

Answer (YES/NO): YES